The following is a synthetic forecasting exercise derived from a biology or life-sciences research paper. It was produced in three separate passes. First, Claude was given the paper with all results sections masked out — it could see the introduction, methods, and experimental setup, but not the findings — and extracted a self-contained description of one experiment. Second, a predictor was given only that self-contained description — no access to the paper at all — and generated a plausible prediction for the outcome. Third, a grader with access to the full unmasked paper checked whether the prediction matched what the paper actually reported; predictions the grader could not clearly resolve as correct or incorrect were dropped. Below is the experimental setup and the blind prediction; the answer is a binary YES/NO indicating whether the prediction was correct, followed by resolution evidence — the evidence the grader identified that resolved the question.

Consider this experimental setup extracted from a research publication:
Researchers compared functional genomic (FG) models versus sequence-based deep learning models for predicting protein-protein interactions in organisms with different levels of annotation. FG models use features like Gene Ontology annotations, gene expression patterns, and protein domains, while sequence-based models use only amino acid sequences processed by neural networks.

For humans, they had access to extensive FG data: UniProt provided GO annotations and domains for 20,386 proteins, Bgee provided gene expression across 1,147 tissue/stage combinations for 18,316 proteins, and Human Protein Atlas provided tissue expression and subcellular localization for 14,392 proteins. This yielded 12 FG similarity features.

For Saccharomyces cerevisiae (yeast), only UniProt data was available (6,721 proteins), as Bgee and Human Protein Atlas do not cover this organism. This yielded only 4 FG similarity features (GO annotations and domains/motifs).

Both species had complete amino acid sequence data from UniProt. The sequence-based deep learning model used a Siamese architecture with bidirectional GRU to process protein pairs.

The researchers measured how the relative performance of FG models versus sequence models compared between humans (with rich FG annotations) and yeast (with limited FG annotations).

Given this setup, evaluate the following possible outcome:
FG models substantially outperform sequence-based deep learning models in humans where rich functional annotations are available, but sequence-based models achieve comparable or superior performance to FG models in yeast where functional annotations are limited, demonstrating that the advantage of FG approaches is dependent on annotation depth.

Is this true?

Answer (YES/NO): NO